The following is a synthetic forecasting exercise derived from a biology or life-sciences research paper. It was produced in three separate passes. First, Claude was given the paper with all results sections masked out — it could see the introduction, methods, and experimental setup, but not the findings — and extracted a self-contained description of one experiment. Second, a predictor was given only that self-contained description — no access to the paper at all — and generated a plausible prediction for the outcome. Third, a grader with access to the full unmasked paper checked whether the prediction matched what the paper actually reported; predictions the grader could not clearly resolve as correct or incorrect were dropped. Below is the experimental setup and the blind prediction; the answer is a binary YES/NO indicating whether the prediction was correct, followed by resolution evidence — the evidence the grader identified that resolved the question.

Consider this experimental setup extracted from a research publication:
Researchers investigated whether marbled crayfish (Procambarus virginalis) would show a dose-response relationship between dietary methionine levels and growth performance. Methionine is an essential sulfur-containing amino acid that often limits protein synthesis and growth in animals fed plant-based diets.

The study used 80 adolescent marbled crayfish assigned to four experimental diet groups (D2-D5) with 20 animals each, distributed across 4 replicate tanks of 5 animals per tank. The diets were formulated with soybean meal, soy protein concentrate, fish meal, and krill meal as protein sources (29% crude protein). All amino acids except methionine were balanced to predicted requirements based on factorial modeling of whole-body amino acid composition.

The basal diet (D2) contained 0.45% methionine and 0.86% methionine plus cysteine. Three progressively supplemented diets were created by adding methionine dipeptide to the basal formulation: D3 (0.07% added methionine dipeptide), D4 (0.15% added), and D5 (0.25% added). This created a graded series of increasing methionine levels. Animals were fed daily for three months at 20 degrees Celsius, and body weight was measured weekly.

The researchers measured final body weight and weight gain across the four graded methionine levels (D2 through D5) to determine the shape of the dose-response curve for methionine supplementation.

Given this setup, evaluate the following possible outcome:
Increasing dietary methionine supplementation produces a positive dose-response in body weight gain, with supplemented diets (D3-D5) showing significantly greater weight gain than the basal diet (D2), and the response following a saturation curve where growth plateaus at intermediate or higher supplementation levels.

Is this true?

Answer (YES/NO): NO